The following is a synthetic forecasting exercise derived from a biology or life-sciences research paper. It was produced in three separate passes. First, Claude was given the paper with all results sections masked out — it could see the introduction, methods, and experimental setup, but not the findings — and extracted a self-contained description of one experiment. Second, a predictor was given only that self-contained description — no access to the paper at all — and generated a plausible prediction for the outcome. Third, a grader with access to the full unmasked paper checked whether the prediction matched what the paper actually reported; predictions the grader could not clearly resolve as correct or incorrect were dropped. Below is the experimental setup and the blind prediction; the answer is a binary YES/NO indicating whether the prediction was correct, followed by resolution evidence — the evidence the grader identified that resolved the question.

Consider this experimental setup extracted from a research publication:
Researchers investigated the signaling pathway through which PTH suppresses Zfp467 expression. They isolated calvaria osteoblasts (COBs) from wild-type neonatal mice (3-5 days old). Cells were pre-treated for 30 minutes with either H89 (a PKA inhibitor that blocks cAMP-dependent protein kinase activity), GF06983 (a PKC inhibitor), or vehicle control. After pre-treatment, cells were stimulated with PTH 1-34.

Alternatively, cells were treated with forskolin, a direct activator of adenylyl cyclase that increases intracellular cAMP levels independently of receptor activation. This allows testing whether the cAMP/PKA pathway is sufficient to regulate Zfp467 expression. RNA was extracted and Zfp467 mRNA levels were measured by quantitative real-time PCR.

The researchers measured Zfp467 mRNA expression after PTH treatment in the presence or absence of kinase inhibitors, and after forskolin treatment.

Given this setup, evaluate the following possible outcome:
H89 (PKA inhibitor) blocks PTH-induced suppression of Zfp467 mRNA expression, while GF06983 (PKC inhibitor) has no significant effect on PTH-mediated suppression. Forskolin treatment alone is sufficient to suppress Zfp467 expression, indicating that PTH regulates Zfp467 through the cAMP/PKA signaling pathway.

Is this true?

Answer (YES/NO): YES